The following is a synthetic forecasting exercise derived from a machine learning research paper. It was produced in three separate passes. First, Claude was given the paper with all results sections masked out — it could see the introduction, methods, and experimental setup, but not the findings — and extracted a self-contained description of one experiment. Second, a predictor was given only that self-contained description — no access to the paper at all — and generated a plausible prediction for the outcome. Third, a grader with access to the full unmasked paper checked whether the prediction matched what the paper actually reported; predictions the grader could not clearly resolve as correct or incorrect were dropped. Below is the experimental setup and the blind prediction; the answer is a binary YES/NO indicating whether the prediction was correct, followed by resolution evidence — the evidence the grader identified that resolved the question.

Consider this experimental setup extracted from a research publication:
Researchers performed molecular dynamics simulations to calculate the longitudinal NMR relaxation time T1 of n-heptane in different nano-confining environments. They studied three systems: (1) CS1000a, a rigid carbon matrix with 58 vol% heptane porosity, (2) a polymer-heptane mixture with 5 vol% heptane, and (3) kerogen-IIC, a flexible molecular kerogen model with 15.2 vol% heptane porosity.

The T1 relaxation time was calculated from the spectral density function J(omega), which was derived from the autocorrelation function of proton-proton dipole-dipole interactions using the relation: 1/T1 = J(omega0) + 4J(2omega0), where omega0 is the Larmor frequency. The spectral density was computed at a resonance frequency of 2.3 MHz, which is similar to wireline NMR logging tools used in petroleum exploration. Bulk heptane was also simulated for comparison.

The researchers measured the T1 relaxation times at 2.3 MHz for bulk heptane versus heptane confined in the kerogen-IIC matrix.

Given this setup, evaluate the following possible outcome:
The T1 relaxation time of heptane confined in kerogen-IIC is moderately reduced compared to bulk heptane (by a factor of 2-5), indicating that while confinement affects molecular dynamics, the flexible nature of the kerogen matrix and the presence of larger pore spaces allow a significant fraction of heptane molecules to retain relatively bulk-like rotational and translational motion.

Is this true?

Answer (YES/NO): NO